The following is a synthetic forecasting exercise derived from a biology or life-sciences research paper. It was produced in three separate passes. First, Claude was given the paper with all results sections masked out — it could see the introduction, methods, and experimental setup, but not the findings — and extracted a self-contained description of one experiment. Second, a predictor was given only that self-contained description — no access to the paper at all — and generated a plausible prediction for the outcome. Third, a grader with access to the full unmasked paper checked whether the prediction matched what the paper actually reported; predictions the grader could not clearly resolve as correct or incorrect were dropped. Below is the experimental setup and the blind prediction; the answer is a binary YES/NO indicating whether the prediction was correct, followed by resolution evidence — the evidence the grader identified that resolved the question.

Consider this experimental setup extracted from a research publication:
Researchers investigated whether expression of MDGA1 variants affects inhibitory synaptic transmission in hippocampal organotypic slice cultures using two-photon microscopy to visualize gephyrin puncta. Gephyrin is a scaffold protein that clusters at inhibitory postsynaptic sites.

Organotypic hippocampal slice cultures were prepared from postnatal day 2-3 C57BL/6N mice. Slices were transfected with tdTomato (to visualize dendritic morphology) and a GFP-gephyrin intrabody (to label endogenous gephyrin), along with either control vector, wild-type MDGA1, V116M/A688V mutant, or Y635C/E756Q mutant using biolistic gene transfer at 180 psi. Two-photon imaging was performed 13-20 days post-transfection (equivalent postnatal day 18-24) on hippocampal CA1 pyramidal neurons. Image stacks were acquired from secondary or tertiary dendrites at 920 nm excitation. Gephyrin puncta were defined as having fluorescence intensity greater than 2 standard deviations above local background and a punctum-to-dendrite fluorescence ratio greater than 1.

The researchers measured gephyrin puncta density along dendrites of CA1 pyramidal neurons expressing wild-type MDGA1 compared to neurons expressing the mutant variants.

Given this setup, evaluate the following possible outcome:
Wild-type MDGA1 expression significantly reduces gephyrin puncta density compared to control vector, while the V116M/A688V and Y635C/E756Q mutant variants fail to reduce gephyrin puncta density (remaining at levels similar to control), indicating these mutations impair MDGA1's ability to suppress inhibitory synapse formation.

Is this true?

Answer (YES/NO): NO